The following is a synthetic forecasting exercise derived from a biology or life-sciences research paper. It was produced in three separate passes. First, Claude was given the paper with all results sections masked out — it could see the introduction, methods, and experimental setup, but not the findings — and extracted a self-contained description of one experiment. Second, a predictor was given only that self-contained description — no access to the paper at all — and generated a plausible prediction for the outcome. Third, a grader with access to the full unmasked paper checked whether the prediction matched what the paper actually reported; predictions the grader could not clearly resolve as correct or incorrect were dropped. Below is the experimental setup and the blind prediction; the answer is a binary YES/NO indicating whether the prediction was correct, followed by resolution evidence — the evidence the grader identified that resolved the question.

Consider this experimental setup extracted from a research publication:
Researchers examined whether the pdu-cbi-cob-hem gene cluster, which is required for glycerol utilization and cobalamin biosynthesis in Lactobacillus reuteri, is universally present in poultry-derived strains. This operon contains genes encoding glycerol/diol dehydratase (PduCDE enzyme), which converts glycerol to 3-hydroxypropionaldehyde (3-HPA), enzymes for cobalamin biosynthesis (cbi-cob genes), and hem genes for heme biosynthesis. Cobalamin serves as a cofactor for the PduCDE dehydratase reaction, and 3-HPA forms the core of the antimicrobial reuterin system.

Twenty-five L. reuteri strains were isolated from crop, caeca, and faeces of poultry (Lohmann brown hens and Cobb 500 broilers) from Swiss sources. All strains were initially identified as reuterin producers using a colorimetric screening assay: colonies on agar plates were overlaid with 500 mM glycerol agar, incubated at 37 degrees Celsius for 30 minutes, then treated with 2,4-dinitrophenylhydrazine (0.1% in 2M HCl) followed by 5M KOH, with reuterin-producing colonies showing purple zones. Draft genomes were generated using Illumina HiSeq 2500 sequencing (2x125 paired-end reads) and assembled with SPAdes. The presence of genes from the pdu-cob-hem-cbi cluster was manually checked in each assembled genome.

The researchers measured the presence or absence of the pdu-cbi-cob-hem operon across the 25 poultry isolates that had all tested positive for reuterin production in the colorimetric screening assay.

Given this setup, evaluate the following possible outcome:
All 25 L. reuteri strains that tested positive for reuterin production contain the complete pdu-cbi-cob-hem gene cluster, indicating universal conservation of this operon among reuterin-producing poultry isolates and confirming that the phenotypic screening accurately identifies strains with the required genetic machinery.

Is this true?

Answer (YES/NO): NO